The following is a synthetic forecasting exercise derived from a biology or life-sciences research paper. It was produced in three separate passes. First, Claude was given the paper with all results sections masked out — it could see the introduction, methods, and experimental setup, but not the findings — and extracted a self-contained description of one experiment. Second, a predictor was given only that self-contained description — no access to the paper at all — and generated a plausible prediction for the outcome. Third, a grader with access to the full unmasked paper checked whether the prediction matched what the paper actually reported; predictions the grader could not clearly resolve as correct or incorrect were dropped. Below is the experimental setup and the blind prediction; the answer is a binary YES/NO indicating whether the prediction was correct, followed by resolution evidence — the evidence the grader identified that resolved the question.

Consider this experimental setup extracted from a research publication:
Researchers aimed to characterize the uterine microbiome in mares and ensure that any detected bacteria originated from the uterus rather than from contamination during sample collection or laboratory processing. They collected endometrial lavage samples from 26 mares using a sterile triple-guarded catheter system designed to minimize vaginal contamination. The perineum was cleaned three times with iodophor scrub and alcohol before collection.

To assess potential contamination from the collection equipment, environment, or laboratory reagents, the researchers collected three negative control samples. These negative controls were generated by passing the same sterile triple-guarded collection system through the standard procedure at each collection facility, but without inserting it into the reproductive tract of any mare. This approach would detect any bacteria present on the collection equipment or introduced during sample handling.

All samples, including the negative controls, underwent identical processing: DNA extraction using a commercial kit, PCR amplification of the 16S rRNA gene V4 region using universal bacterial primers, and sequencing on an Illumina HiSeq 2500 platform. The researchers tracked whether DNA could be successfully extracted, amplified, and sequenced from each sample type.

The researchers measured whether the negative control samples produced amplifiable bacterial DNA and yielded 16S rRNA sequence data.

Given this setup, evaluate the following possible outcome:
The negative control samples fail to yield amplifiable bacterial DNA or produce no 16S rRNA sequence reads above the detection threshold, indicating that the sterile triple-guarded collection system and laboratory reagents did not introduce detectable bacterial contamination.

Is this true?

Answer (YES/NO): YES